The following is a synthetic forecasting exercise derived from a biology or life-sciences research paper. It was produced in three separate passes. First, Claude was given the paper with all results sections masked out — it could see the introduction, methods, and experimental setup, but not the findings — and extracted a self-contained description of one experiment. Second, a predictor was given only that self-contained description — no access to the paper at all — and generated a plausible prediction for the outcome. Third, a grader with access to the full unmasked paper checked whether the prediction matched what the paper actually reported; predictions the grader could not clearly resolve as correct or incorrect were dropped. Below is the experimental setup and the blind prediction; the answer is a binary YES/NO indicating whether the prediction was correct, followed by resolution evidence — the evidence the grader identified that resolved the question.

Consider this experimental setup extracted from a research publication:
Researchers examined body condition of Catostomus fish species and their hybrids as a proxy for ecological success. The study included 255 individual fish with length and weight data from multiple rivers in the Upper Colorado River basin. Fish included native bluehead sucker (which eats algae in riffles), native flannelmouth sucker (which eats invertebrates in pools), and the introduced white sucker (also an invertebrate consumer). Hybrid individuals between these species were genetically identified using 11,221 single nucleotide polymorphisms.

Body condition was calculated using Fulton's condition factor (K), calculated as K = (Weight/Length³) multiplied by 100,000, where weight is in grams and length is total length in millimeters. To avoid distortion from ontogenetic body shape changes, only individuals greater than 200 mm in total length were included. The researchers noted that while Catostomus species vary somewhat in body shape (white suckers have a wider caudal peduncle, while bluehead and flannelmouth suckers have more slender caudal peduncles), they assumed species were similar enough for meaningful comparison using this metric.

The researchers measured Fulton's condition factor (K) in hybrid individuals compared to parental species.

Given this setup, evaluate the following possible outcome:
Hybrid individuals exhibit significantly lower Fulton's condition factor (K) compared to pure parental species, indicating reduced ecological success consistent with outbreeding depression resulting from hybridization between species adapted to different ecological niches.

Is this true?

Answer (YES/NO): NO